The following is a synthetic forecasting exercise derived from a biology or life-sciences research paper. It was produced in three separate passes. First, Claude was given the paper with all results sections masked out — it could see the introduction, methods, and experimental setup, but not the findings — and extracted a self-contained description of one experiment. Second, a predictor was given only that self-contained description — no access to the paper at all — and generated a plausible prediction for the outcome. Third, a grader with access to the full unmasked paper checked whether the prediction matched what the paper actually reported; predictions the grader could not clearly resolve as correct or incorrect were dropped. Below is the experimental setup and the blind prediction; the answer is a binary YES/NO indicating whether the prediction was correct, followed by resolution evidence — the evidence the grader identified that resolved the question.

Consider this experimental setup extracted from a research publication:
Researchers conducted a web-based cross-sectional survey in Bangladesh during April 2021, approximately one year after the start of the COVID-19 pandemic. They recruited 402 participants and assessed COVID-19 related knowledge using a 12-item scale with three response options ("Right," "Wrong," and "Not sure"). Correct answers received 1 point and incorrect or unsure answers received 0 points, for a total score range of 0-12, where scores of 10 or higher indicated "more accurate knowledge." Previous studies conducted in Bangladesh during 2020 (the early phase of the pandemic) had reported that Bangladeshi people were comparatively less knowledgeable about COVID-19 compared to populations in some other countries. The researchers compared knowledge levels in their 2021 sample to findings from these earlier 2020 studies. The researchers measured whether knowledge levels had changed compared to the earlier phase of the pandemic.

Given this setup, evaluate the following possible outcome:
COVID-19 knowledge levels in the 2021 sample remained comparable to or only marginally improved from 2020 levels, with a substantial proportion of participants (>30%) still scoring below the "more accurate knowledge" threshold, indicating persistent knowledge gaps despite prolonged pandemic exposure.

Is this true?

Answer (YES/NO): NO